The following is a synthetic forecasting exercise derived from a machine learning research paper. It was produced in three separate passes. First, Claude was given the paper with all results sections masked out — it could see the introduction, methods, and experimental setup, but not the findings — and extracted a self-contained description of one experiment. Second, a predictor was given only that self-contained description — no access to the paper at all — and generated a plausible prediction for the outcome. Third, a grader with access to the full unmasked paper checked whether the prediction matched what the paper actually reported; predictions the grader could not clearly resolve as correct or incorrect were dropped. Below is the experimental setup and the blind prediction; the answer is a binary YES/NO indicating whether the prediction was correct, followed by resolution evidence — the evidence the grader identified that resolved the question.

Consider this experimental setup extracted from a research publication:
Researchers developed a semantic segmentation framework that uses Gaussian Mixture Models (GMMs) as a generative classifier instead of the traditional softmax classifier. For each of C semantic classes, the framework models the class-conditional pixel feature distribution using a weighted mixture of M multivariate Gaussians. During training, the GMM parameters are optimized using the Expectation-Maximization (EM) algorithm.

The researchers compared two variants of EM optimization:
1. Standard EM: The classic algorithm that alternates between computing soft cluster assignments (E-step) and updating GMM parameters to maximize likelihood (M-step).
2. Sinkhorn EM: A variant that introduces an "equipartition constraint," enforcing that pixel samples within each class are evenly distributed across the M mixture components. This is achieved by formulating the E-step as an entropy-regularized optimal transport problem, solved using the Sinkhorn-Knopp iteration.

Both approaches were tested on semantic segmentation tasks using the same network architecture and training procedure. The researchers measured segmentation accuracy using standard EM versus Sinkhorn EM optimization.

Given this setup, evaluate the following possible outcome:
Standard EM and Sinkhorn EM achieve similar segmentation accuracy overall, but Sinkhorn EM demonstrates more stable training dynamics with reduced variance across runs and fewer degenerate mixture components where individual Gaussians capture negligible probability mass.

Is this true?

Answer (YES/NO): NO